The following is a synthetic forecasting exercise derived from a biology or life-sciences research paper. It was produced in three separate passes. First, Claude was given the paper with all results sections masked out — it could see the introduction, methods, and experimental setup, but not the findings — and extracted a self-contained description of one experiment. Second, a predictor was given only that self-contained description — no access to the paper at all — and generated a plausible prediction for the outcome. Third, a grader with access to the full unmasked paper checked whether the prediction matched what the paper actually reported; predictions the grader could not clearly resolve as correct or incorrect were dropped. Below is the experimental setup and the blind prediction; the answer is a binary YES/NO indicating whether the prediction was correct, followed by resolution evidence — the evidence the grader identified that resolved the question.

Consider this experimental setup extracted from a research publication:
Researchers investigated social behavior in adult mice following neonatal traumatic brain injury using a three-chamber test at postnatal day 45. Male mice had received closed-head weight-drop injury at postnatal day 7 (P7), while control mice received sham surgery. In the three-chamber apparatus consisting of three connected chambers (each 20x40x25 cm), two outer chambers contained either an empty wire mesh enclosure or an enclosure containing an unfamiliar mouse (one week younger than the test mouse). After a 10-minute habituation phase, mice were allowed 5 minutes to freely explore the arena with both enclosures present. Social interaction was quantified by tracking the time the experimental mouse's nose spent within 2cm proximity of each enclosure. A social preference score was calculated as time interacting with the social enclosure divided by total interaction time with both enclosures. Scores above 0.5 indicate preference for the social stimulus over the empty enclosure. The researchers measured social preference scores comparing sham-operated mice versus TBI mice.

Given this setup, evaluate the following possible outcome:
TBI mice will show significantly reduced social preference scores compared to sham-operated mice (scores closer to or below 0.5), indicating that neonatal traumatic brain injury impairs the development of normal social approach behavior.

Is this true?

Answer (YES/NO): YES